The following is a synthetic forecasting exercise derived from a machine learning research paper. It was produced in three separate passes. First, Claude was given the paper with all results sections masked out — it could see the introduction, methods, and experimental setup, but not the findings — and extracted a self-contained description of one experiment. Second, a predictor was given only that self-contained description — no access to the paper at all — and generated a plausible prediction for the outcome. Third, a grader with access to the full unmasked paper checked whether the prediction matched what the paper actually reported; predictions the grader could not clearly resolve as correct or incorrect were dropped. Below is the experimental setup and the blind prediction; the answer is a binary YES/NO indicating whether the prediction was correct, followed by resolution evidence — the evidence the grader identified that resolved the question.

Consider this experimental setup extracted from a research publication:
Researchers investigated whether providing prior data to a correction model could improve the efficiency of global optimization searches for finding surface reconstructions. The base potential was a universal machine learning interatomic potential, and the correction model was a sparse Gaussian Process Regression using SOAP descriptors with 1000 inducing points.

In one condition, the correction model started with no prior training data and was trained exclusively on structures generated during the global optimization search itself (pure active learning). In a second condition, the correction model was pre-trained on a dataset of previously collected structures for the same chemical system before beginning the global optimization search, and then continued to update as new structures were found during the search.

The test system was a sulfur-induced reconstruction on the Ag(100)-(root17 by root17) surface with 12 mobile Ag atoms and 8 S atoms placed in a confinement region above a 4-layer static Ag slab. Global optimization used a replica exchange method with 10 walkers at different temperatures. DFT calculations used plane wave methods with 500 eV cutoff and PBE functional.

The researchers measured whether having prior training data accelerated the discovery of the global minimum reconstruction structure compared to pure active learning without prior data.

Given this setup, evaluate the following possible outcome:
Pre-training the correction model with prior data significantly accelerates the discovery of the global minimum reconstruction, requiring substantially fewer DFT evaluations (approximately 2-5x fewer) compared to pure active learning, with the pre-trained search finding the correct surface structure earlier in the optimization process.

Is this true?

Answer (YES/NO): NO